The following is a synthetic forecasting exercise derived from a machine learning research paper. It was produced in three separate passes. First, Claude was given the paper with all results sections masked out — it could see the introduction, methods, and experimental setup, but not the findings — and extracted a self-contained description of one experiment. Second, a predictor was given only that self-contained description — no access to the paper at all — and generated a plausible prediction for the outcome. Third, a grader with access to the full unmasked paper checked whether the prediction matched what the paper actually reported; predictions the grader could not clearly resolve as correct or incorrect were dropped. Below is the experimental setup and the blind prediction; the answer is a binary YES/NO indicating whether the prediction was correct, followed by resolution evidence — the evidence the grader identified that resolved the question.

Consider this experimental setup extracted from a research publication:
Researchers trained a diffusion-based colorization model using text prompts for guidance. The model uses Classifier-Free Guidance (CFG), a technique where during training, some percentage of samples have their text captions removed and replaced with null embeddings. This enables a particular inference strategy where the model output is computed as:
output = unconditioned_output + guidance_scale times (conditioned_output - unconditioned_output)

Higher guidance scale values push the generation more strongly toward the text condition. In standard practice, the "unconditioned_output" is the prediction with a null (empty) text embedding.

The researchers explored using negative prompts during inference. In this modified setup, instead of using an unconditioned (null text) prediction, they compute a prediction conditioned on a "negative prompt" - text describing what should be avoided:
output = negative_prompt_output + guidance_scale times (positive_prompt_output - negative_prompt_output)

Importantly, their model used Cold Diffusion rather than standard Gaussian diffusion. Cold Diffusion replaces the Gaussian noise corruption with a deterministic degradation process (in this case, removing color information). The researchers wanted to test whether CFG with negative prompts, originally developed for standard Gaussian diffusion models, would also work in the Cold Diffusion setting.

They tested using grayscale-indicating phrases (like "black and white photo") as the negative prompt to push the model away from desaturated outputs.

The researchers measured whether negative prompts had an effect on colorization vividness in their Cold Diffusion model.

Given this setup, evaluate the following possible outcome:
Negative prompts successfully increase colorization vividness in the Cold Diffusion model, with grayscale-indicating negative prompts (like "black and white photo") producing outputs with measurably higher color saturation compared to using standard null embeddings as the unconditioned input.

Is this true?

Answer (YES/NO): YES